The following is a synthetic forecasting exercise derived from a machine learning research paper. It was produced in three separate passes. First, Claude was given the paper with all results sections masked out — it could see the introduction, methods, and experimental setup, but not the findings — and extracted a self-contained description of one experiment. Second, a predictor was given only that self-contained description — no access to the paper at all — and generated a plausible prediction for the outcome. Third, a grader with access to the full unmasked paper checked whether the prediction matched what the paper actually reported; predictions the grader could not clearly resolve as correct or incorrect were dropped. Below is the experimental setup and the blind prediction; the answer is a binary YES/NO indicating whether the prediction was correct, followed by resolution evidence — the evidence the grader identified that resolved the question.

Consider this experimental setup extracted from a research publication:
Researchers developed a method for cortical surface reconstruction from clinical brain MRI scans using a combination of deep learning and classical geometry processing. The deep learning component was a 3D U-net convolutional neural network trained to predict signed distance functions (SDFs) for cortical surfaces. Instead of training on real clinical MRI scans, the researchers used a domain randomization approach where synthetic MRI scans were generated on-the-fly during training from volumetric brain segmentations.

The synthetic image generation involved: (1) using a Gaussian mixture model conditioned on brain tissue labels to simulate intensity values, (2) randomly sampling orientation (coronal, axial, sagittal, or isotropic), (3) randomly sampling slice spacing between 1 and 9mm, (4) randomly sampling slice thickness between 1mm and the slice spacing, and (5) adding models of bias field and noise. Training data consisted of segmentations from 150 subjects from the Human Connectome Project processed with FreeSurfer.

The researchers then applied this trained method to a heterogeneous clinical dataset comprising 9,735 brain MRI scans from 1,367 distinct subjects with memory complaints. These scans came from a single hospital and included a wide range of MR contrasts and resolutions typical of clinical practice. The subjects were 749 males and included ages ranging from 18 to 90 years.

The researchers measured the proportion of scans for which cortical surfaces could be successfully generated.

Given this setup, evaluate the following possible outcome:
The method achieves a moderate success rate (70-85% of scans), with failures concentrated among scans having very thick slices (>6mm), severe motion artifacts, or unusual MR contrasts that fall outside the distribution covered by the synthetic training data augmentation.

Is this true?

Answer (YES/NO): NO